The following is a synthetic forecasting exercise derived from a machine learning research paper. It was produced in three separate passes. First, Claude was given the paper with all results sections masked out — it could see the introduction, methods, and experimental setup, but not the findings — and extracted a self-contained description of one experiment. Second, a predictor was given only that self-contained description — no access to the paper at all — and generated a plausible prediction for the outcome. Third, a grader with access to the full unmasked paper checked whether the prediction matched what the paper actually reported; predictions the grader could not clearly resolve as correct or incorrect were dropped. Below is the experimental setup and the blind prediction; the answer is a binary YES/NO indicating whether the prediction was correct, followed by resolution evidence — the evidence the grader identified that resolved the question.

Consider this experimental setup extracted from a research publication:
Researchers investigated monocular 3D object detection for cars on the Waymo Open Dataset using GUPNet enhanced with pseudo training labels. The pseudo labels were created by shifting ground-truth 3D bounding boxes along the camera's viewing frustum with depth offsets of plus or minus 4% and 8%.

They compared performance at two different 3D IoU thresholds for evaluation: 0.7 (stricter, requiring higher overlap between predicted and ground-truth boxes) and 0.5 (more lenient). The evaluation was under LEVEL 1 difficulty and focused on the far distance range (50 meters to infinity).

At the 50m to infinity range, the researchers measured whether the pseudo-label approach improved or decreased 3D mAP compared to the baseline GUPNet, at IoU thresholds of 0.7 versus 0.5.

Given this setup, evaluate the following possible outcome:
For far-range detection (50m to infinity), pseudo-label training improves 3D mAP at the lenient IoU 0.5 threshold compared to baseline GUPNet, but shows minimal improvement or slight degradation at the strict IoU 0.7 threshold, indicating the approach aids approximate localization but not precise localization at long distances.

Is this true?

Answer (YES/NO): NO